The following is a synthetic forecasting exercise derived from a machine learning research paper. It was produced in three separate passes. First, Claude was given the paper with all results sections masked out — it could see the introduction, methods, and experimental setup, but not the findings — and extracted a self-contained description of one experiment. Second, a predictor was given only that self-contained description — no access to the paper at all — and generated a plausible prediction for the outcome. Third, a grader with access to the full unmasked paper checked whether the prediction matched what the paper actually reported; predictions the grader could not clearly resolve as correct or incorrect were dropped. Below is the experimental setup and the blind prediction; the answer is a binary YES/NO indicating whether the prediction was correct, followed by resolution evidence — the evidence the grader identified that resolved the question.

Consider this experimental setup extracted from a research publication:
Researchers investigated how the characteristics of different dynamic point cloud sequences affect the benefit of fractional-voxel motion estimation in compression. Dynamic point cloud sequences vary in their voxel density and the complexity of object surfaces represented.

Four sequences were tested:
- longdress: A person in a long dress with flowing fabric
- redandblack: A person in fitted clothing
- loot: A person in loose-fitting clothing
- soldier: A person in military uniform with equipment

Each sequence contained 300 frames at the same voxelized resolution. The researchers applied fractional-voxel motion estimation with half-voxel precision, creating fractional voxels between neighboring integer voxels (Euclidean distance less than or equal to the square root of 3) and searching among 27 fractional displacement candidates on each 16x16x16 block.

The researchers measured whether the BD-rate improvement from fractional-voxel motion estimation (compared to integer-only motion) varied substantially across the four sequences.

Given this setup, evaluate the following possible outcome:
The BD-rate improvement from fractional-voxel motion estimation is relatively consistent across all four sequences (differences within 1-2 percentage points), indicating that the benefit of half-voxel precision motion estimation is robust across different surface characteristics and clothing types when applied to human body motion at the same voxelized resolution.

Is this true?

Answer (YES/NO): NO